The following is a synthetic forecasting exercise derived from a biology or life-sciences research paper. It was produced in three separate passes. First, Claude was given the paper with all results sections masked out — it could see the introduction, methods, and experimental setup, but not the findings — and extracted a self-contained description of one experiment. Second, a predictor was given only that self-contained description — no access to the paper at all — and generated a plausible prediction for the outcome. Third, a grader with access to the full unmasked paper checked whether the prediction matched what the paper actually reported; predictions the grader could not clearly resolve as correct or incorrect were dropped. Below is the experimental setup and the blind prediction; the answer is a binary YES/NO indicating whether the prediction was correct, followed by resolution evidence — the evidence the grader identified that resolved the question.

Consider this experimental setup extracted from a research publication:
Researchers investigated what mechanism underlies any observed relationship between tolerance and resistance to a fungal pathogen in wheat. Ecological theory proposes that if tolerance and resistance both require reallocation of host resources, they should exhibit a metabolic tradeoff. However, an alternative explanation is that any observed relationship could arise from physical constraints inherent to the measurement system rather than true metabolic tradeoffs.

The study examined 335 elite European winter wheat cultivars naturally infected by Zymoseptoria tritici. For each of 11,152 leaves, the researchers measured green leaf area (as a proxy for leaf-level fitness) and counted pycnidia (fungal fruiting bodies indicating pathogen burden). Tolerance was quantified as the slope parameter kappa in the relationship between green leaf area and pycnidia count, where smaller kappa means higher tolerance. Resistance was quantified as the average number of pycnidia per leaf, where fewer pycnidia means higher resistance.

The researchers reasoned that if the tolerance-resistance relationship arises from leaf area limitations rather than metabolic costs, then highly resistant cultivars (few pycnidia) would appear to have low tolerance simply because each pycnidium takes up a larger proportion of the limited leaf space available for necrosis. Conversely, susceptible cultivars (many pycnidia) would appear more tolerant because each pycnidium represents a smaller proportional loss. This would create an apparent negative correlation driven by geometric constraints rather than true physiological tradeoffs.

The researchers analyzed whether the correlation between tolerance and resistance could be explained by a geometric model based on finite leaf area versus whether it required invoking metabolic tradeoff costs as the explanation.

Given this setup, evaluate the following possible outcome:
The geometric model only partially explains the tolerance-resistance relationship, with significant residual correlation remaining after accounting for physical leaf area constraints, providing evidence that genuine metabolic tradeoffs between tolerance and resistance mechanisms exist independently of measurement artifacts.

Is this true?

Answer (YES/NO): NO